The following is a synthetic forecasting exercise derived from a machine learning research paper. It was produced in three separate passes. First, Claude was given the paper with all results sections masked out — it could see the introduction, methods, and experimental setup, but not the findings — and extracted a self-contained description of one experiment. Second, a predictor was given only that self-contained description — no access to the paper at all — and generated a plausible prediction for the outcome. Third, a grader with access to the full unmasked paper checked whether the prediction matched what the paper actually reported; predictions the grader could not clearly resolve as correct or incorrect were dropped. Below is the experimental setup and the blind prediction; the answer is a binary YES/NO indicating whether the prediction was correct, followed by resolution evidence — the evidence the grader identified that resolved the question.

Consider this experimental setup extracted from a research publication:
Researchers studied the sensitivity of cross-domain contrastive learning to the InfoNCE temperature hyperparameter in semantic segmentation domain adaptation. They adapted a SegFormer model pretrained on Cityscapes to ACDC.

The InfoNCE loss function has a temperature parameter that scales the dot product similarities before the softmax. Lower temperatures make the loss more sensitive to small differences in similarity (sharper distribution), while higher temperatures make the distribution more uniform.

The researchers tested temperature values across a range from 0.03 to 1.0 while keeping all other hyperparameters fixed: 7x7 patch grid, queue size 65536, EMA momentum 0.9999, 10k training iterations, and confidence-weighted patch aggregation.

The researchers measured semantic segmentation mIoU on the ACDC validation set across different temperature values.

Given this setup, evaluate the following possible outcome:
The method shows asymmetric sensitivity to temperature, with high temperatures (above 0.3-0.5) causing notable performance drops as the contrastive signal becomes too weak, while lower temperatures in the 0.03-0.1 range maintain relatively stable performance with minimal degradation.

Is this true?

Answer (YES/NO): NO